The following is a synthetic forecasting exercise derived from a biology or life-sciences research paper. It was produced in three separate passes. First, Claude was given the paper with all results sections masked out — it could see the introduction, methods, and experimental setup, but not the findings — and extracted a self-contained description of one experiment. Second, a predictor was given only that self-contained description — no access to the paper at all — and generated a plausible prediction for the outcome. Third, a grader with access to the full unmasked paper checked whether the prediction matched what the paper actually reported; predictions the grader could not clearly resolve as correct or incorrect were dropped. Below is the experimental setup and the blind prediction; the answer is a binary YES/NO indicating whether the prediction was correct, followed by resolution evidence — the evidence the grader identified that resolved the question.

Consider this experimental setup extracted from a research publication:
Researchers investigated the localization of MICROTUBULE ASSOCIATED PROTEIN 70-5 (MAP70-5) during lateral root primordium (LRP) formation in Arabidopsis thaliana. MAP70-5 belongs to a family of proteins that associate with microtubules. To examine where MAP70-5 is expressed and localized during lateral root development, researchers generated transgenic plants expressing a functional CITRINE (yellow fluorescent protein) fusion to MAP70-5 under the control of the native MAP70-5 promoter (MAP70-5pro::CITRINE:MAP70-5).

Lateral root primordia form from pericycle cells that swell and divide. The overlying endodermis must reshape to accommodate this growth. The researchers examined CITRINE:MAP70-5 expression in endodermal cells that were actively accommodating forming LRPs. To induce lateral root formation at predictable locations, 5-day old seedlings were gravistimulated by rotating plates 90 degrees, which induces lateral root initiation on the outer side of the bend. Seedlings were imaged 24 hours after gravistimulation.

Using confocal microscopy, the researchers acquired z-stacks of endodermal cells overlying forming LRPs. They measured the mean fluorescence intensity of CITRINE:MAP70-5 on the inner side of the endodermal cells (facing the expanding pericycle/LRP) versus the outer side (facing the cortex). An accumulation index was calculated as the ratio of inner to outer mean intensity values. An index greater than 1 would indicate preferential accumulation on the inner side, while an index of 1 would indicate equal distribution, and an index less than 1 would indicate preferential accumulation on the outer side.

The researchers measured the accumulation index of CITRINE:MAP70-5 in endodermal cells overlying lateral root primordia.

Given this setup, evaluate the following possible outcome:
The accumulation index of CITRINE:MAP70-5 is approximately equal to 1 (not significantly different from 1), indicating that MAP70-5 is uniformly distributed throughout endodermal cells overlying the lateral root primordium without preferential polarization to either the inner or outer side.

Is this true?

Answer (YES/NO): NO